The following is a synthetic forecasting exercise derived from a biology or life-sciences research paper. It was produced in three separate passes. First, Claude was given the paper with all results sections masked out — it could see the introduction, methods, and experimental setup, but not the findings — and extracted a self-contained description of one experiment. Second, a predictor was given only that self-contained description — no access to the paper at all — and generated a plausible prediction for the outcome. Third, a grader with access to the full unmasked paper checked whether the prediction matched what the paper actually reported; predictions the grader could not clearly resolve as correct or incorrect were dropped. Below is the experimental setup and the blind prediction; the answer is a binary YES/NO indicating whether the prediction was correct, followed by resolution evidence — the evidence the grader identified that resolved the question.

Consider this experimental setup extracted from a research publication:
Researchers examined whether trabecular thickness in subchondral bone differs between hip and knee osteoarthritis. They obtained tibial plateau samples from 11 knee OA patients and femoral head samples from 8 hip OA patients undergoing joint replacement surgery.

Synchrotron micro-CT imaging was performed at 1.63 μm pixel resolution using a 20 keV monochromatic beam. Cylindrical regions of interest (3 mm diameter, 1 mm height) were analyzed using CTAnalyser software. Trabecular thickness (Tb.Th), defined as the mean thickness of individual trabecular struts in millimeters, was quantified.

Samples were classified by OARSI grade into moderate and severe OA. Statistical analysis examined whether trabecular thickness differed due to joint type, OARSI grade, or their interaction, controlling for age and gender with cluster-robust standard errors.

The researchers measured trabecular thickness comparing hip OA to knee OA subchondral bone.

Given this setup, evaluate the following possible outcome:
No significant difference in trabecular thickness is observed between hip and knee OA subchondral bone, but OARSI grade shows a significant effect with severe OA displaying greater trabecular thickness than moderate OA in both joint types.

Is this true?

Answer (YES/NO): NO